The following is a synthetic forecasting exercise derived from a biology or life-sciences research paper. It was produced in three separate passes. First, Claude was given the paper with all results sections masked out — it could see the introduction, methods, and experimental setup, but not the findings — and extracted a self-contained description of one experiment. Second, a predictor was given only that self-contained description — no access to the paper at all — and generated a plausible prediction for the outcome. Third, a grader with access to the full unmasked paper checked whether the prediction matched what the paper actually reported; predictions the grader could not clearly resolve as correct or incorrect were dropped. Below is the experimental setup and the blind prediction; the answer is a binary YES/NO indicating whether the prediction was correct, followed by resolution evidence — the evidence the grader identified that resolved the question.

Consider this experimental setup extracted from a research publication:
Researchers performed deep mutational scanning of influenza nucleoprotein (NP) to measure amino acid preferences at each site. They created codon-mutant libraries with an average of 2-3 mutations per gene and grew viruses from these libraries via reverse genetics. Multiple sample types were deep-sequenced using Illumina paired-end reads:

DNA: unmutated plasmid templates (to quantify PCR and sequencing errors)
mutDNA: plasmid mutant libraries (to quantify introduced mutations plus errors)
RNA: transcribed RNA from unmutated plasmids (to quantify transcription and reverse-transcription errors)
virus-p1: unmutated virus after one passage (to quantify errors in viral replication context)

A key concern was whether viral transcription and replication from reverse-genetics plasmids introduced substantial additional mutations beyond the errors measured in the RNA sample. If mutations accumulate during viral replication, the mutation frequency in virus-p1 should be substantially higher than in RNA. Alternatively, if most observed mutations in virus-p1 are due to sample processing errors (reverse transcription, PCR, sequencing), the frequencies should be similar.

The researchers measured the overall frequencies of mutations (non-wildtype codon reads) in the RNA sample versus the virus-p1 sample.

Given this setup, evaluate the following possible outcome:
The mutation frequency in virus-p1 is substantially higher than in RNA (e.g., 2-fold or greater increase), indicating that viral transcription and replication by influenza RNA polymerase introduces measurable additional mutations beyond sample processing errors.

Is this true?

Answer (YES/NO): NO